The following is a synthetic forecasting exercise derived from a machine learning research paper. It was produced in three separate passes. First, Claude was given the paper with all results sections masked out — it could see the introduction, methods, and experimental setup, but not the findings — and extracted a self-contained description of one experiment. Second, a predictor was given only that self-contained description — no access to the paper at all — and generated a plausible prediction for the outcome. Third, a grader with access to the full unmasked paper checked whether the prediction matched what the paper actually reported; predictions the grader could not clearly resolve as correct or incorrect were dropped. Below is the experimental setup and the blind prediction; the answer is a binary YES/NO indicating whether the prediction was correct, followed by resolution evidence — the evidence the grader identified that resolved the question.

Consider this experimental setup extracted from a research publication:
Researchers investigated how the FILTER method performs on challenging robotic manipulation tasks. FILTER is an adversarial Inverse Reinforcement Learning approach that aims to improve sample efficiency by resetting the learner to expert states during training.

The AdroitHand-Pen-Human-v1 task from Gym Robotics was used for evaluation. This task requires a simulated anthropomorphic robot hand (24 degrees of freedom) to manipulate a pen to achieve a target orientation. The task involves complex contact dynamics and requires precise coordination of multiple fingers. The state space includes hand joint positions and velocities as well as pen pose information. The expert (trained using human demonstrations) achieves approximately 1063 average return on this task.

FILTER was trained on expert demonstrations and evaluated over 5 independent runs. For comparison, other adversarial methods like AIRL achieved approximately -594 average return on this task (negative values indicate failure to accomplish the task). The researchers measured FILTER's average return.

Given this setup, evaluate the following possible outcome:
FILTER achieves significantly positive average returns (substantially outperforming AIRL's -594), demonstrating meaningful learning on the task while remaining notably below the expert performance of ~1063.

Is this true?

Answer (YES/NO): NO